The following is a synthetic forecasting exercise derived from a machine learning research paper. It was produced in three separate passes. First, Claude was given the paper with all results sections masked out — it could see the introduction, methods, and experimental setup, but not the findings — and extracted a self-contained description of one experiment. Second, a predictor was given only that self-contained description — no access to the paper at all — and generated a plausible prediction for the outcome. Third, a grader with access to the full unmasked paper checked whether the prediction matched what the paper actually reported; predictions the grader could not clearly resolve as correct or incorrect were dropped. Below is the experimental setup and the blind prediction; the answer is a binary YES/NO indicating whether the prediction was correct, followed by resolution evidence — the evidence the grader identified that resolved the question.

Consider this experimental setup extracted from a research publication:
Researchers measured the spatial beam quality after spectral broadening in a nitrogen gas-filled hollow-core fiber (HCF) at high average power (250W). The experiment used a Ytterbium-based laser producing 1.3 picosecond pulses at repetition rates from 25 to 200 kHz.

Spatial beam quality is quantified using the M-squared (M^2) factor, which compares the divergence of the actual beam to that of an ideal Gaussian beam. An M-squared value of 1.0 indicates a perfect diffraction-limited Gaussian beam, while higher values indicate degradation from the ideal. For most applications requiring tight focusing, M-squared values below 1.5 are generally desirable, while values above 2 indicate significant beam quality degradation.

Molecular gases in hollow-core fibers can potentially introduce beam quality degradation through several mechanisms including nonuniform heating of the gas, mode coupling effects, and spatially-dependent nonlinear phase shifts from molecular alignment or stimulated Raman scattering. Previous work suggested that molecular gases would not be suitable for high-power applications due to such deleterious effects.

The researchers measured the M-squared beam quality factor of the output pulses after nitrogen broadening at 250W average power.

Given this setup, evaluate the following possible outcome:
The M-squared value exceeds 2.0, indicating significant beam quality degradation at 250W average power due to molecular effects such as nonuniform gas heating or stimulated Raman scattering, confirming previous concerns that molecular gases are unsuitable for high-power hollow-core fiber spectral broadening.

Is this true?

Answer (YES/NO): NO